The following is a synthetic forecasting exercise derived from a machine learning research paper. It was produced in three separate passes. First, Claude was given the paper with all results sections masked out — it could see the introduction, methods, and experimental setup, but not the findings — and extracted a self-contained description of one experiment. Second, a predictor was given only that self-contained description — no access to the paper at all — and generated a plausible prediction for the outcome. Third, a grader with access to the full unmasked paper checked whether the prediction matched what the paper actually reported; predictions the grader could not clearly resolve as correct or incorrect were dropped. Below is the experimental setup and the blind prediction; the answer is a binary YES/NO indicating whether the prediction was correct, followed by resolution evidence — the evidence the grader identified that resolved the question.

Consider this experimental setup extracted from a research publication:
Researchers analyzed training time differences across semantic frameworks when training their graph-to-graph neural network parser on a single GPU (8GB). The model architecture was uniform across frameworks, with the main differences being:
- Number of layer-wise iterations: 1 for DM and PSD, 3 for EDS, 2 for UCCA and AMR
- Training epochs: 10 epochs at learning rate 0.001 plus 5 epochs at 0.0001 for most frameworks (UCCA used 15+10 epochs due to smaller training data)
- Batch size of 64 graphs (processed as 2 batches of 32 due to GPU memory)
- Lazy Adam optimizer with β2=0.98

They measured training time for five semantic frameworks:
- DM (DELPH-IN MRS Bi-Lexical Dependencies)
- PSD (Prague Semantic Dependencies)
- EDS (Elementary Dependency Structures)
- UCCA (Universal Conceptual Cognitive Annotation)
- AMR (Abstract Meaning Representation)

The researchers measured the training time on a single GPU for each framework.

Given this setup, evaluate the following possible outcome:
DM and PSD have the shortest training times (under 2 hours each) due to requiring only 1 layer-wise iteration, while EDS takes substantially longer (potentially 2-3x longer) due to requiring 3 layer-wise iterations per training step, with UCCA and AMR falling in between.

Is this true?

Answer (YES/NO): NO